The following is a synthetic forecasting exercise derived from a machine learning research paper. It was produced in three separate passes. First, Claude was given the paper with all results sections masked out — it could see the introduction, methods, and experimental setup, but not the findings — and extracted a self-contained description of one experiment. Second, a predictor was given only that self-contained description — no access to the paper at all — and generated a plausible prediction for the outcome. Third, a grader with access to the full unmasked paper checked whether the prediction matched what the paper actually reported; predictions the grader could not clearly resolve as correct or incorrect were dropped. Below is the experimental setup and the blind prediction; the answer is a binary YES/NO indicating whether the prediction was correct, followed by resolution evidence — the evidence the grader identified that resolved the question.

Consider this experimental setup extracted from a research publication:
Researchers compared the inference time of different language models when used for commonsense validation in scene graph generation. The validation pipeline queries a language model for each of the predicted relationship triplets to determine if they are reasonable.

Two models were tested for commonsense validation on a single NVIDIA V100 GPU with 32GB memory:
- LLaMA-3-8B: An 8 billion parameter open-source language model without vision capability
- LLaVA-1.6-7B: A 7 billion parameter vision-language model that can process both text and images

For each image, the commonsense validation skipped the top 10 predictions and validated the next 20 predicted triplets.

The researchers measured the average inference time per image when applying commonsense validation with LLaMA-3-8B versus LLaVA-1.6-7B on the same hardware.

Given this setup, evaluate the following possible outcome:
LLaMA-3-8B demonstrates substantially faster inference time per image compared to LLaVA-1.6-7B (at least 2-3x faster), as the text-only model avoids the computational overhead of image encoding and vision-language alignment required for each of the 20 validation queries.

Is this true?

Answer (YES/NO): NO